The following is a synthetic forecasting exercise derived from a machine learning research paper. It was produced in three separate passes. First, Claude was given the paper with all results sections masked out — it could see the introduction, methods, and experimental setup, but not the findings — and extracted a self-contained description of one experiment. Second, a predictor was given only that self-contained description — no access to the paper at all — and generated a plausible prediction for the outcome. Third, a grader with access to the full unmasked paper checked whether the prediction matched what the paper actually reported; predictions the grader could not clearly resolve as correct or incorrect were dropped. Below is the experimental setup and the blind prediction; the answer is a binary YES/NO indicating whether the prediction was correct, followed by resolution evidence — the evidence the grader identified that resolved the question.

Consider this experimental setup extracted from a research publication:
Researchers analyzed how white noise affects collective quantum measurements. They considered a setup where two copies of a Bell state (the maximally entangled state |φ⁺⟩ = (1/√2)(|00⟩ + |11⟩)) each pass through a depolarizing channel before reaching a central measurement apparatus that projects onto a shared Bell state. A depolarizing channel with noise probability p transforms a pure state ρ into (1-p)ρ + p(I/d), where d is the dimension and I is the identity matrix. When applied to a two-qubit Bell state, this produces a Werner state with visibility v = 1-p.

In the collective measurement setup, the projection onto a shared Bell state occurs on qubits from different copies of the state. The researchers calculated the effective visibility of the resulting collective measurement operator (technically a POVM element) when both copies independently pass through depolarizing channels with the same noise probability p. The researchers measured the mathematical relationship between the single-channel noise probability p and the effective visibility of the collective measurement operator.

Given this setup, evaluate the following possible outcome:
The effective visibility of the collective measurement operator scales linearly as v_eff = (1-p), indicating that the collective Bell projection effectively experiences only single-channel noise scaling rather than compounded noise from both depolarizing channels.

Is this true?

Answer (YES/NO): NO